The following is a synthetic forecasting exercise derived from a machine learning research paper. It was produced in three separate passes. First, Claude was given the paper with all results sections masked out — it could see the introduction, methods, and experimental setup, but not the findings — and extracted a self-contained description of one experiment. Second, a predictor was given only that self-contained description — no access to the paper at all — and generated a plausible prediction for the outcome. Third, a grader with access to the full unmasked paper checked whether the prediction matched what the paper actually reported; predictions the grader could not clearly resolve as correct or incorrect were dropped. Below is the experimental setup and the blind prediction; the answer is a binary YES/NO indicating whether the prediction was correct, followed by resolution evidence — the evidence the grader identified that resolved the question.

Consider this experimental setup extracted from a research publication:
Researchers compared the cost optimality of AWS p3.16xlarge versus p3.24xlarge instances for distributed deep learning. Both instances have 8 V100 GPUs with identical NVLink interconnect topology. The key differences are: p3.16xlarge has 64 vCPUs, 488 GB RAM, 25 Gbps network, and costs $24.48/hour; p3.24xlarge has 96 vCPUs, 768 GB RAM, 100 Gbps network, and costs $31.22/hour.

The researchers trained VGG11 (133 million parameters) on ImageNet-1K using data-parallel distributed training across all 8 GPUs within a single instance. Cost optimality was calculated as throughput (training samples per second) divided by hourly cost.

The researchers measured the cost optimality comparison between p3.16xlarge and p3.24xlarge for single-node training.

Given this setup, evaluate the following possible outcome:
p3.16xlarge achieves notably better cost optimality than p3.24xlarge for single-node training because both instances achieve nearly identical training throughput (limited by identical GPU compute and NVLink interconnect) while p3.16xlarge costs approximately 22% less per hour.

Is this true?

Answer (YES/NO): YES